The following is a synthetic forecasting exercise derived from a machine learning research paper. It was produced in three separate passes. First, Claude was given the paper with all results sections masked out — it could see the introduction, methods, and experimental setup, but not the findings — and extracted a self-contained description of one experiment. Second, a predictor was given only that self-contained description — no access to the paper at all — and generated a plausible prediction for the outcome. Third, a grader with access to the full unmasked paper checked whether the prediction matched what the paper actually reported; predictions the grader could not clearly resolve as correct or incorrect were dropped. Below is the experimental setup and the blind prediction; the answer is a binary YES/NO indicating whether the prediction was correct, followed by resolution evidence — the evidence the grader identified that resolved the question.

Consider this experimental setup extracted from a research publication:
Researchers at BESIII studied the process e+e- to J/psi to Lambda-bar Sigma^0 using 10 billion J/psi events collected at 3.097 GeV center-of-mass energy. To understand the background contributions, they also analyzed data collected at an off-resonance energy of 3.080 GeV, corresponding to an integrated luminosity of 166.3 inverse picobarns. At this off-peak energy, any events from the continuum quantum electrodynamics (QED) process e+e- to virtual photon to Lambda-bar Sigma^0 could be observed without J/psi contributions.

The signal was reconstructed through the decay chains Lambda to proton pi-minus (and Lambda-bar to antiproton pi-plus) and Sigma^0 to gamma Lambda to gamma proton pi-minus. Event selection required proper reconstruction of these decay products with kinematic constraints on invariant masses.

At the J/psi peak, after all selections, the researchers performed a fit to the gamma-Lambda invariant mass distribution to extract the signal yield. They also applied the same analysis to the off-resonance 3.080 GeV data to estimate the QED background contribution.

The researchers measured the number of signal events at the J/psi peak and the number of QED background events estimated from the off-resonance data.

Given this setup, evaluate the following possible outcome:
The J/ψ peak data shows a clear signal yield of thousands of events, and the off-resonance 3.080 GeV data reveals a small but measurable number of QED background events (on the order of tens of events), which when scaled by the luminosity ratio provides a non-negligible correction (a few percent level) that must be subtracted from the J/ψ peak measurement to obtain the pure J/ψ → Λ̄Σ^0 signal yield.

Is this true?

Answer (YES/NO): NO